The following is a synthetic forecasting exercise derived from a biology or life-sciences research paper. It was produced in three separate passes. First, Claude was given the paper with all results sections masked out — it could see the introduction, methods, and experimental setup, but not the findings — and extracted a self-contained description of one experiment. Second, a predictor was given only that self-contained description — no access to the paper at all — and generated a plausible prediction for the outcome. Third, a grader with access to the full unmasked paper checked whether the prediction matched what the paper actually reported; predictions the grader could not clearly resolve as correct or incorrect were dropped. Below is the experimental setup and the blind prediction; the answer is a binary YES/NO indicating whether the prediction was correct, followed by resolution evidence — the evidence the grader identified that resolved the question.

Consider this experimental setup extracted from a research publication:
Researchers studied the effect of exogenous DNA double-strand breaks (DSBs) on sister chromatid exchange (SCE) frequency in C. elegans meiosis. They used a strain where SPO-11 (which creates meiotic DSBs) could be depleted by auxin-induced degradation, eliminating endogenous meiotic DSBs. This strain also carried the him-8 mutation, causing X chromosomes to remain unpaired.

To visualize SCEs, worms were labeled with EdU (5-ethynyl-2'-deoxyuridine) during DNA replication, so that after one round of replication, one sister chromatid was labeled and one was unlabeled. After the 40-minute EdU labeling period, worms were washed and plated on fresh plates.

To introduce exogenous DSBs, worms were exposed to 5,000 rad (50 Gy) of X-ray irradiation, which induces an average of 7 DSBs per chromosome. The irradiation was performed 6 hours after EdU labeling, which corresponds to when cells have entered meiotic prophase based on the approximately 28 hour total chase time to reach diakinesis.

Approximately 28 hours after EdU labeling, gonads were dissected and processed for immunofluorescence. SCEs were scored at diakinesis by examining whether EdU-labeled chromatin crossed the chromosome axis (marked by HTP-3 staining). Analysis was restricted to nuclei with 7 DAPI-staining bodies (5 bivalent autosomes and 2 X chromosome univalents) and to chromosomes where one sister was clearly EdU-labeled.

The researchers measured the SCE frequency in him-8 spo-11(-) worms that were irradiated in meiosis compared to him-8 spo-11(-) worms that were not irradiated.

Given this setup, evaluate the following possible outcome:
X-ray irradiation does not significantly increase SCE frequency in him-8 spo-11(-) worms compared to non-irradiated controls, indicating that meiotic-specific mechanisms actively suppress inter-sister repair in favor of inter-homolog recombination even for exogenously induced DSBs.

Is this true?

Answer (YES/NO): NO